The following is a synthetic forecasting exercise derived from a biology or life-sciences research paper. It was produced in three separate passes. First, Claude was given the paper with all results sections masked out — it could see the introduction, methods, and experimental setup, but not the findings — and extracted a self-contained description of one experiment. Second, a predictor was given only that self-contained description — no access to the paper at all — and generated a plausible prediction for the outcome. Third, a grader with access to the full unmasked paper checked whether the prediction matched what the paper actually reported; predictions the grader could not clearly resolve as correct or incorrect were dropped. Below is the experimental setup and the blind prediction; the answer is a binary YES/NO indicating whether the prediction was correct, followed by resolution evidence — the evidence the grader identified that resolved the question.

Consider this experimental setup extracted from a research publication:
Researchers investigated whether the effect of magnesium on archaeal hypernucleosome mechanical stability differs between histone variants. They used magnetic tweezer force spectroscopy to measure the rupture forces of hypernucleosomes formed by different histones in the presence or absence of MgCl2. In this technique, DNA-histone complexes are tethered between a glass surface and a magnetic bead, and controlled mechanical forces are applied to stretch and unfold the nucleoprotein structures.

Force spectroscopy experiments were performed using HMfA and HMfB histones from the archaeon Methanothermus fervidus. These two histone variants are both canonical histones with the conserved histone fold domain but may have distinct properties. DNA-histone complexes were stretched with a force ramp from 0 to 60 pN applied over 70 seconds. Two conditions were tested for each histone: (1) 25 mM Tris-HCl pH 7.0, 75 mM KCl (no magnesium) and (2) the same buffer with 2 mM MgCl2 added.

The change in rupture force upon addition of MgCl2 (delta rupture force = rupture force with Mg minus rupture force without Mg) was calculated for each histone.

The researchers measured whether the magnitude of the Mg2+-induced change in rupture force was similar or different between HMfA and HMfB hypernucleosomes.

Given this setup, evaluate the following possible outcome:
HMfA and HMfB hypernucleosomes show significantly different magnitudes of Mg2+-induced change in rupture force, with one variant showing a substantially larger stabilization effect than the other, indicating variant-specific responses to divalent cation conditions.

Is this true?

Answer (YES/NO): NO